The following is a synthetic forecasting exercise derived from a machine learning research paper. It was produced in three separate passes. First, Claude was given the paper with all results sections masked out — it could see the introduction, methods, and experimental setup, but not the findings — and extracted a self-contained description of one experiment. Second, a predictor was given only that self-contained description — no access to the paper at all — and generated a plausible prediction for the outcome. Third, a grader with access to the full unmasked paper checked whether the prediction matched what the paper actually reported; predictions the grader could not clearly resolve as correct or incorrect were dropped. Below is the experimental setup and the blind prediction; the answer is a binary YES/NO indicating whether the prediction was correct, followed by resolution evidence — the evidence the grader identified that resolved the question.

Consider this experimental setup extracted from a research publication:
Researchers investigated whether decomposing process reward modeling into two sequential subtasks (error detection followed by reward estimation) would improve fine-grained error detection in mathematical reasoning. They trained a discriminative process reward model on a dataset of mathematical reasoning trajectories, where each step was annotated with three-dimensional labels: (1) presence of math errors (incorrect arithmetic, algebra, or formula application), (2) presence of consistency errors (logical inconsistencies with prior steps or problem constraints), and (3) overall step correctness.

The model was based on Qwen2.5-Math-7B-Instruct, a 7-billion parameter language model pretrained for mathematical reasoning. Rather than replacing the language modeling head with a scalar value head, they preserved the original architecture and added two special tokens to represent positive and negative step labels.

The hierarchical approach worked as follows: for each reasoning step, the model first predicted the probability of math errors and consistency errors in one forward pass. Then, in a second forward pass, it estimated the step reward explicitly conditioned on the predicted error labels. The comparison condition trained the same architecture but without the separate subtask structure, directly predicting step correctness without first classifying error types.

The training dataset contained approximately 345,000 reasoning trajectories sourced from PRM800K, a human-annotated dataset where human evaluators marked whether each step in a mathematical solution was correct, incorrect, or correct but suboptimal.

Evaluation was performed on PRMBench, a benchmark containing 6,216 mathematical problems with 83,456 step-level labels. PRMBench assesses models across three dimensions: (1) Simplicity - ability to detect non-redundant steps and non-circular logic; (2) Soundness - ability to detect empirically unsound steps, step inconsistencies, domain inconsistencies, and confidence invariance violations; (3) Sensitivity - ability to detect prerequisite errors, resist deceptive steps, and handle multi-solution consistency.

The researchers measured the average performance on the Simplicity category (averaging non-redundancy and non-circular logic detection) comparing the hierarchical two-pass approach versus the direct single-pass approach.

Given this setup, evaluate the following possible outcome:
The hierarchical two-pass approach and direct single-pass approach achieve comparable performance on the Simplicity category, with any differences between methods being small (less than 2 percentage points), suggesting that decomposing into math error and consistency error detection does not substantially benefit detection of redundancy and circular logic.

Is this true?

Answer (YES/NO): NO